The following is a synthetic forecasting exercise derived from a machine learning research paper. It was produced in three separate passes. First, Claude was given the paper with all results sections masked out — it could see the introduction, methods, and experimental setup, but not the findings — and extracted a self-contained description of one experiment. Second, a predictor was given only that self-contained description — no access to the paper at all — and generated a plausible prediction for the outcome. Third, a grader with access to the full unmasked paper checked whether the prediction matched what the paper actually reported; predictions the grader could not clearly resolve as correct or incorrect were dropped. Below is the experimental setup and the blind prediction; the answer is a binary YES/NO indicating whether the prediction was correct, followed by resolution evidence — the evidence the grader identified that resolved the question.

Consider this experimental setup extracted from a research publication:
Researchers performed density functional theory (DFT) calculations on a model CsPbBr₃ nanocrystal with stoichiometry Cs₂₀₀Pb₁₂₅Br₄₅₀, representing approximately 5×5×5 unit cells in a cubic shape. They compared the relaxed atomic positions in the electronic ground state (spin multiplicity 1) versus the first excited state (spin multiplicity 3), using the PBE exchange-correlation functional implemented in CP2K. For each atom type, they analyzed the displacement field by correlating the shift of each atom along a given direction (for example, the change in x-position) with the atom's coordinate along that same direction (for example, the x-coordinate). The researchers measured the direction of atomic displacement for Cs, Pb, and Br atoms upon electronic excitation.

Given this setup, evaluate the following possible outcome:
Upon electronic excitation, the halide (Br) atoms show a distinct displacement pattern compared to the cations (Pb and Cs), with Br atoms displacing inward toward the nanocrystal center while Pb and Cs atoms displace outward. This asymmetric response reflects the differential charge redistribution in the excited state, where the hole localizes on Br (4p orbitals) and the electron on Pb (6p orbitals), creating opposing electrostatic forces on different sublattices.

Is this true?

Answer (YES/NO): YES